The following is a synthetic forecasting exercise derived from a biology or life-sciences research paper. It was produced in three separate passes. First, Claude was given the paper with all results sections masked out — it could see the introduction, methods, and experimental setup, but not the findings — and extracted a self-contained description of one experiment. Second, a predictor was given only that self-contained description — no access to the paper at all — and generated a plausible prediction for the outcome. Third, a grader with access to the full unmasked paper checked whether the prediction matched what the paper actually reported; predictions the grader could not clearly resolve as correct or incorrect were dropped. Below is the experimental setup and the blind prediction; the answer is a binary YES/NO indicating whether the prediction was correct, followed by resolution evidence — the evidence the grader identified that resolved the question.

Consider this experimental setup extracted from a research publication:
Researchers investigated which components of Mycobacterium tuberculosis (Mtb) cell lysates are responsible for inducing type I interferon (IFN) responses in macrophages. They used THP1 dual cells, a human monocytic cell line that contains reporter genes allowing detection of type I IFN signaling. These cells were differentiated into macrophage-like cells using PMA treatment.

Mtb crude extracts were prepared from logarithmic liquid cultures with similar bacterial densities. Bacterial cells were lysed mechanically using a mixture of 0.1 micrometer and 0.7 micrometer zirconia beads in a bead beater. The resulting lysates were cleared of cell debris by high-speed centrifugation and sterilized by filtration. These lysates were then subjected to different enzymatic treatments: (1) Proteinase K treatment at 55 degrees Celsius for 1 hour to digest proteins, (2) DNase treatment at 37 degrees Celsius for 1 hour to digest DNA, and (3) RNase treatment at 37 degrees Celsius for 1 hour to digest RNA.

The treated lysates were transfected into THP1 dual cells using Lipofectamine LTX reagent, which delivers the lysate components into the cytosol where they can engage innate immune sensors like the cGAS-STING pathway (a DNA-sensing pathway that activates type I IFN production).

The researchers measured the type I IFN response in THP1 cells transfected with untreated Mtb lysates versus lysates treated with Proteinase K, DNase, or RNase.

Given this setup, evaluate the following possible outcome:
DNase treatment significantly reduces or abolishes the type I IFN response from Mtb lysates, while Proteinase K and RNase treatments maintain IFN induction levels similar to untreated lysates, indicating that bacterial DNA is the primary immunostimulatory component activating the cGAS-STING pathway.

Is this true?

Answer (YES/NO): YES